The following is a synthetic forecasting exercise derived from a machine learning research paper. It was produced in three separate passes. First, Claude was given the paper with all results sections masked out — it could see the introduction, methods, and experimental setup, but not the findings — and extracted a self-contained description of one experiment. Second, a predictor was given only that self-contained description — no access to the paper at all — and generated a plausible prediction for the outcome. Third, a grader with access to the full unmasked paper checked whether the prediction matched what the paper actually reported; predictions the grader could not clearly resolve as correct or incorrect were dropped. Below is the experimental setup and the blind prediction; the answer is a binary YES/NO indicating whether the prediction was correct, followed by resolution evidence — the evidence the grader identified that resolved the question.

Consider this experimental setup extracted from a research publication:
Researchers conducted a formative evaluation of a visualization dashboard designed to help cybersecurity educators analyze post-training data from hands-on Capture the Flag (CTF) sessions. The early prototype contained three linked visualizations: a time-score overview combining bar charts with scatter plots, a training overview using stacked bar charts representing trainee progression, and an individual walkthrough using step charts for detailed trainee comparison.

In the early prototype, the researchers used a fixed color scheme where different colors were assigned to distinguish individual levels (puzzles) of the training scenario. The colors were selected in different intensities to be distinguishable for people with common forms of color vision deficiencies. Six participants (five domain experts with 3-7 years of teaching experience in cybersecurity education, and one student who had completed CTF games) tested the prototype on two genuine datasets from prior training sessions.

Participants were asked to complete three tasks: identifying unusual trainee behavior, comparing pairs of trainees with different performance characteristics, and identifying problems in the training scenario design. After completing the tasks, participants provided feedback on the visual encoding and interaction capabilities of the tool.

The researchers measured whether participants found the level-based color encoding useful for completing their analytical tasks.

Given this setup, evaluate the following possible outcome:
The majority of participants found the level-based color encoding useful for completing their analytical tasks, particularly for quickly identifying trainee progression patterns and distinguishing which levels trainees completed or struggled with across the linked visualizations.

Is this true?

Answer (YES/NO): NO